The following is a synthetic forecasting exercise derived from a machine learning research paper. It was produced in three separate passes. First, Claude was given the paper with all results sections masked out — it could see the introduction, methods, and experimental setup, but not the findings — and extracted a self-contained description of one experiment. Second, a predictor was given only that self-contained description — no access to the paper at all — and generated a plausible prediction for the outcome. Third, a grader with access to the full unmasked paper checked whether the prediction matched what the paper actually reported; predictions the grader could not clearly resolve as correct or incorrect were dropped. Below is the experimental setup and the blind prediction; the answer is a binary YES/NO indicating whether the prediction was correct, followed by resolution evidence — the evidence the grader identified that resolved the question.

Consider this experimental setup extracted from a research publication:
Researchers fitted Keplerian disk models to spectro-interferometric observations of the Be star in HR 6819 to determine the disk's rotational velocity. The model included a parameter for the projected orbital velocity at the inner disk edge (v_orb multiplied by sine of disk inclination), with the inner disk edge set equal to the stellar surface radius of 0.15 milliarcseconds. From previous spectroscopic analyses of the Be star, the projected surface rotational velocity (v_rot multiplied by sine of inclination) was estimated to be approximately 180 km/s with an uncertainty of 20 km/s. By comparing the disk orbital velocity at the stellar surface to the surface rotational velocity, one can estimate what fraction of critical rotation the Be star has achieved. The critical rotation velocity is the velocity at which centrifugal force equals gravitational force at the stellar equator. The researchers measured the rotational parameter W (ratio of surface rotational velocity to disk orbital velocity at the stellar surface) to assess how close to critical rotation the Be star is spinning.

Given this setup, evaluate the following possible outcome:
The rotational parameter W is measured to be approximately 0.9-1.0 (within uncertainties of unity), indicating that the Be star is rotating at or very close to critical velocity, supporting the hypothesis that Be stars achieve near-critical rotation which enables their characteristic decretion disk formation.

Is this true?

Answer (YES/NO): NO